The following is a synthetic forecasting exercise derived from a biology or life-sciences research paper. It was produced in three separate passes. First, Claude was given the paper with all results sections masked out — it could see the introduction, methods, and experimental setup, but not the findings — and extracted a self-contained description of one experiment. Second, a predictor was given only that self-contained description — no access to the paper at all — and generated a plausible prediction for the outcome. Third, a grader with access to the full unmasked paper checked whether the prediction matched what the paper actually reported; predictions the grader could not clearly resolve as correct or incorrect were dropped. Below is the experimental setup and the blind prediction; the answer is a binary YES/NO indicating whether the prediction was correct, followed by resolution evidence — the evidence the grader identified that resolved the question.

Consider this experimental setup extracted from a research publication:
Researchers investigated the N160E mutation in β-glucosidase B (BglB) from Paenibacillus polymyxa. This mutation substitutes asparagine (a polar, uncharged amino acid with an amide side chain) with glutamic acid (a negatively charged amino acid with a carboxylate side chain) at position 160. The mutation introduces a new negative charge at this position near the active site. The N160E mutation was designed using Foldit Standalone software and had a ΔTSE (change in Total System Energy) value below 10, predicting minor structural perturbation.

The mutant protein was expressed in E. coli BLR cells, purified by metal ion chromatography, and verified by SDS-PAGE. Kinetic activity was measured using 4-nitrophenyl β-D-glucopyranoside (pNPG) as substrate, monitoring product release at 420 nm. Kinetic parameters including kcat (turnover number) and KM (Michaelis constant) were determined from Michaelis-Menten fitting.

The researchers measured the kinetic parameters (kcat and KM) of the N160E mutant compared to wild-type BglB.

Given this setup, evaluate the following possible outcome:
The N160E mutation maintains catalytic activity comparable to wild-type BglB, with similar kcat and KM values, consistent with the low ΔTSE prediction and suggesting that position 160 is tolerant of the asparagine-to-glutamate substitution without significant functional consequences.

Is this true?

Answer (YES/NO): NO